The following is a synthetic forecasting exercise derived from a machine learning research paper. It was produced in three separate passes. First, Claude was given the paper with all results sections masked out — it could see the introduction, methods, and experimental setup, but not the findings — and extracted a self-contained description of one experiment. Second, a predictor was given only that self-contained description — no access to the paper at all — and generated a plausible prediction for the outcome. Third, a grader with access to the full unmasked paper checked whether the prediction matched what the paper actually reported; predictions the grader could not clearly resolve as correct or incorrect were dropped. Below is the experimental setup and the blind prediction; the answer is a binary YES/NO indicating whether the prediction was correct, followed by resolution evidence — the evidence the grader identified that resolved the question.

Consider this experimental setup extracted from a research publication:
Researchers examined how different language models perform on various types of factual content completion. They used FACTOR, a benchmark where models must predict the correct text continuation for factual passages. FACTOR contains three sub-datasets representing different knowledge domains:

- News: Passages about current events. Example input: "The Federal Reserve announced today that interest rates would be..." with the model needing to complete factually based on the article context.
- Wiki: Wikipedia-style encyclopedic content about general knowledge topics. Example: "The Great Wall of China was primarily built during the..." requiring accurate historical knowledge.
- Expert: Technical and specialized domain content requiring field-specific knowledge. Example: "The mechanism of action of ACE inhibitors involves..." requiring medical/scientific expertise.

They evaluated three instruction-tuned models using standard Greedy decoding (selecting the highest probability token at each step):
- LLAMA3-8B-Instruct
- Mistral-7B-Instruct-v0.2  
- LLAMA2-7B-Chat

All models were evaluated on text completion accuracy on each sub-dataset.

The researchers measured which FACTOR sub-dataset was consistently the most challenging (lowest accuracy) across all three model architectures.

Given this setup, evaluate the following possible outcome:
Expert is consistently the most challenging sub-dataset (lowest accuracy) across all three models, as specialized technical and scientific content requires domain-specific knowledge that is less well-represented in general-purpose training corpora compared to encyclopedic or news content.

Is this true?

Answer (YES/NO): NO